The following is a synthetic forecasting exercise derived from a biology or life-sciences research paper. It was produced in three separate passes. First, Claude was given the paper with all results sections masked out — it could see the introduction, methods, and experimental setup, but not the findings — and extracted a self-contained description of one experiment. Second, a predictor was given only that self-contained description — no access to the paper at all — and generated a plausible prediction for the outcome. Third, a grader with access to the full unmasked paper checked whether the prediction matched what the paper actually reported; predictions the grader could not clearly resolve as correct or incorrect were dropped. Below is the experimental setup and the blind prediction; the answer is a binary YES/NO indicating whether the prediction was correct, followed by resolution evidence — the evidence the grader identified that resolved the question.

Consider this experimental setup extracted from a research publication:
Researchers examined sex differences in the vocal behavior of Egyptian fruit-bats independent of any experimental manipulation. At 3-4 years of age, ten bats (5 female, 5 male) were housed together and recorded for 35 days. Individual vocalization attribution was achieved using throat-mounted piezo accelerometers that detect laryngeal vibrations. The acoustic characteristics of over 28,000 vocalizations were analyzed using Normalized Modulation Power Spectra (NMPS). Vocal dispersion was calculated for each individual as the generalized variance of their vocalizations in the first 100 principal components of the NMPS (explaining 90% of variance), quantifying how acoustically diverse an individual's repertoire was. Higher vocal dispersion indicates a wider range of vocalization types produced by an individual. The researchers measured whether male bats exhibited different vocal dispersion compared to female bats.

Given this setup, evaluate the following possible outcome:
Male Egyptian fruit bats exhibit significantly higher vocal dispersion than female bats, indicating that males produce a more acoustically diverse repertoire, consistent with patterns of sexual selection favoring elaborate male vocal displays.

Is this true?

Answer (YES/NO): YES